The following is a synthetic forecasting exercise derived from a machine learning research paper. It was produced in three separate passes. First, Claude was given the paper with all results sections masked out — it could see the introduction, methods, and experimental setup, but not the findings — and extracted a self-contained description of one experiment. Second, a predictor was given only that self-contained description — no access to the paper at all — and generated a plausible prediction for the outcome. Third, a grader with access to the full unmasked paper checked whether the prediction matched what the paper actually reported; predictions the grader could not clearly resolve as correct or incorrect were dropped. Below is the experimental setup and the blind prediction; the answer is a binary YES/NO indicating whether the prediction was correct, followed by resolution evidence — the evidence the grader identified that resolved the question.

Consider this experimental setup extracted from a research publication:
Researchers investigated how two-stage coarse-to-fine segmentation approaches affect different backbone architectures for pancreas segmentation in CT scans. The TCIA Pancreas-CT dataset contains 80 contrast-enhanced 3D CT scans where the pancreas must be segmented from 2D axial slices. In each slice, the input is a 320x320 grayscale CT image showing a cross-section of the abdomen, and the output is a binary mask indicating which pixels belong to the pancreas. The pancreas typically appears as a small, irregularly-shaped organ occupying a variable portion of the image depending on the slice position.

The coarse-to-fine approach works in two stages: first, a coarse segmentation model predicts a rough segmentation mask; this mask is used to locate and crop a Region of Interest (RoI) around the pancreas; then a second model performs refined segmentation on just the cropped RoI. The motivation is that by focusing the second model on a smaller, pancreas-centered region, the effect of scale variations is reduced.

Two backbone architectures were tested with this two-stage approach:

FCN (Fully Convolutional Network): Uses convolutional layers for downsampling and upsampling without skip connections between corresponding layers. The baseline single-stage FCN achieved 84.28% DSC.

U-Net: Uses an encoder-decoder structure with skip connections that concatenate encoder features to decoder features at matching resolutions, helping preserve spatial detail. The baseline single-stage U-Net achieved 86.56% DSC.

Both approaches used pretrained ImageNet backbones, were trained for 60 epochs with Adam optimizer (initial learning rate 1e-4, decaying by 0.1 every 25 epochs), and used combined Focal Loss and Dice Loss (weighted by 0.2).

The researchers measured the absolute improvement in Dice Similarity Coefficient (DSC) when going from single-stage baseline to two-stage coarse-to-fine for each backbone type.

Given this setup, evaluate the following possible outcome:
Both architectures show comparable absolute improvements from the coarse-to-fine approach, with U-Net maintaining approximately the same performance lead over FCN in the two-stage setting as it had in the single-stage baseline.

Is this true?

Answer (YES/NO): NO